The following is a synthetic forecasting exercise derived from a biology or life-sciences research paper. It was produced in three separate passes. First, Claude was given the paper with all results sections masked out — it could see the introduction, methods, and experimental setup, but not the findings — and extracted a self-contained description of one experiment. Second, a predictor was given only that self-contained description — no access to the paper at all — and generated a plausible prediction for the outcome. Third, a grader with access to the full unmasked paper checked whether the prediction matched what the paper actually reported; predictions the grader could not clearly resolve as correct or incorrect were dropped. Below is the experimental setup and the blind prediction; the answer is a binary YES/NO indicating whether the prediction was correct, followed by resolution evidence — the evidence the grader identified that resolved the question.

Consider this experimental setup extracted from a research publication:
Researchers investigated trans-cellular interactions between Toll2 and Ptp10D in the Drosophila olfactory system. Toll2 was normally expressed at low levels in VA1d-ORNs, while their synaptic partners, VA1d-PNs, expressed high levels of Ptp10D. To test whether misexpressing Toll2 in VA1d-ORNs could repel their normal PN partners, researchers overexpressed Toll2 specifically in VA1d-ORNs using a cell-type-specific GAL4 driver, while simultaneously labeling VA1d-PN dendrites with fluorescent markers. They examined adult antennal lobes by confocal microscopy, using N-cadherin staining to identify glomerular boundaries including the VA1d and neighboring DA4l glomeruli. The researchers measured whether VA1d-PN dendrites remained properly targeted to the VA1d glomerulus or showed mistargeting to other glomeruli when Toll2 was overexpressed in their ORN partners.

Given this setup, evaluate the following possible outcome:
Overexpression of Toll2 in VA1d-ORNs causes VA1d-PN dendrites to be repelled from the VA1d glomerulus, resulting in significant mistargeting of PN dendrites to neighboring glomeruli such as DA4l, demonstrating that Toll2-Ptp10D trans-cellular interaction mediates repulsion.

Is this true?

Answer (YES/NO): YES